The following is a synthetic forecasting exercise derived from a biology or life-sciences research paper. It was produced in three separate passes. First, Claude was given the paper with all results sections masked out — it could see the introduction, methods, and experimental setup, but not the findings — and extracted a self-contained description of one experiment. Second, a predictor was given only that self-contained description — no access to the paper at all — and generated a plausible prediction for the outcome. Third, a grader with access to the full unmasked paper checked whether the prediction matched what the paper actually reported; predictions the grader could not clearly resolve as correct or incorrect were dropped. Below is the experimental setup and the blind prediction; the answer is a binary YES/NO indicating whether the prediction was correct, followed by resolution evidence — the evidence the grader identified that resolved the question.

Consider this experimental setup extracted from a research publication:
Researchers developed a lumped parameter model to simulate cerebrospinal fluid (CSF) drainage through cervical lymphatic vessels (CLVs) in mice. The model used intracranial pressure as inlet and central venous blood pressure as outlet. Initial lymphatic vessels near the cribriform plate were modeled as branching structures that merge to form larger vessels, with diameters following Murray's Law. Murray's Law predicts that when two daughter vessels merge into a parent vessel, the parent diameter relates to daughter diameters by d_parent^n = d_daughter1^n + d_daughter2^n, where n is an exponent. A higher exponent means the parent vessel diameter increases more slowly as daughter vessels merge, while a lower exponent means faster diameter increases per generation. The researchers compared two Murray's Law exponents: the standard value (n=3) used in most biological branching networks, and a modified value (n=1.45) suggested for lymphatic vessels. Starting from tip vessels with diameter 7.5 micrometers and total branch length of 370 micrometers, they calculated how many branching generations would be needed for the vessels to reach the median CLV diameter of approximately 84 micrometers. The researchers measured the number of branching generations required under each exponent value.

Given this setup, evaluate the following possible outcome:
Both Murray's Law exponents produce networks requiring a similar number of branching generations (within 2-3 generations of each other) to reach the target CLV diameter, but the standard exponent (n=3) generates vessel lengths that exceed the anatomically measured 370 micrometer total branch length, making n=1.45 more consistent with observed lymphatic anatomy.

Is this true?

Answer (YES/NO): NO